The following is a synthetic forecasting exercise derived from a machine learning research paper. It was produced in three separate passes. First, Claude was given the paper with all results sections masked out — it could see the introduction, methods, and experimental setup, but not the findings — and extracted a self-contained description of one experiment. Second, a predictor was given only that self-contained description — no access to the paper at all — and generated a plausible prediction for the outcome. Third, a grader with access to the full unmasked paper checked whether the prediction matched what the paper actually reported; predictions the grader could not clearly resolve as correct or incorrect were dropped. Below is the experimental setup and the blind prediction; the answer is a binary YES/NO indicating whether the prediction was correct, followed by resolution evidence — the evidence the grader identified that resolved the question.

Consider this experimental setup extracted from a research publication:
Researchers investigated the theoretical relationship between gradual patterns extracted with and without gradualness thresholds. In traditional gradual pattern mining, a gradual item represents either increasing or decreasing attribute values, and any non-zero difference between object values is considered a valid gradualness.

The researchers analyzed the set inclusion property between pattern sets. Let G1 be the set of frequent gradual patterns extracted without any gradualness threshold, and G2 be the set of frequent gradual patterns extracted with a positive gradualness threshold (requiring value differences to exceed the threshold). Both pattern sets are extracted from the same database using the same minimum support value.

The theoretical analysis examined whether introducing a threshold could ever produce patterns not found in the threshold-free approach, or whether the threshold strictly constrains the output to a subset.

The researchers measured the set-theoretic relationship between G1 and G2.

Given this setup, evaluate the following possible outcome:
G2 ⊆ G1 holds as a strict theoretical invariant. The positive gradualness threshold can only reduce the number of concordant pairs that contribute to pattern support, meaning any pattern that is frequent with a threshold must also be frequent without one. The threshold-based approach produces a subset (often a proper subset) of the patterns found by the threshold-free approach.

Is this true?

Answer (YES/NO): YES